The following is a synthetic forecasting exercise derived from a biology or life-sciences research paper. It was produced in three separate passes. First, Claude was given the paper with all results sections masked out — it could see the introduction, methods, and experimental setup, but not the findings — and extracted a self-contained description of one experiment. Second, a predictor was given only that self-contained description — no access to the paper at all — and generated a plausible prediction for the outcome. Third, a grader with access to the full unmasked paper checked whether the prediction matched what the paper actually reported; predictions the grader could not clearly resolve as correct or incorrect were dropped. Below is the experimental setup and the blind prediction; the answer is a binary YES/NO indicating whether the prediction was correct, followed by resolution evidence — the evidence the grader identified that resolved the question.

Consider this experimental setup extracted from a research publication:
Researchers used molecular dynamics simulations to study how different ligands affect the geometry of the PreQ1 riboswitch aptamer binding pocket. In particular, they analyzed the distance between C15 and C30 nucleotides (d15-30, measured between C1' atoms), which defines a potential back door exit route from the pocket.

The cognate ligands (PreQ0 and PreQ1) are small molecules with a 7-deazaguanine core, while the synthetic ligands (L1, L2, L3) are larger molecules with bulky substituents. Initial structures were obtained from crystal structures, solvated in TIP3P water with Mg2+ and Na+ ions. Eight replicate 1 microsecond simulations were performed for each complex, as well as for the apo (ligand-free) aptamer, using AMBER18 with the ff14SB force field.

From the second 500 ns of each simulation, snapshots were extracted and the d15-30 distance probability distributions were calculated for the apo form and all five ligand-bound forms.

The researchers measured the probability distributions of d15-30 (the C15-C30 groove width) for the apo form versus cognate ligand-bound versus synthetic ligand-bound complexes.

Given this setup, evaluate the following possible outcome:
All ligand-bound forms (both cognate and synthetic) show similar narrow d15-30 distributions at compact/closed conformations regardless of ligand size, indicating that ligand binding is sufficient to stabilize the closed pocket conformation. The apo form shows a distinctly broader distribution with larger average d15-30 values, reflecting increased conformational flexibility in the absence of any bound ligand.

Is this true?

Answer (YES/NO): NO